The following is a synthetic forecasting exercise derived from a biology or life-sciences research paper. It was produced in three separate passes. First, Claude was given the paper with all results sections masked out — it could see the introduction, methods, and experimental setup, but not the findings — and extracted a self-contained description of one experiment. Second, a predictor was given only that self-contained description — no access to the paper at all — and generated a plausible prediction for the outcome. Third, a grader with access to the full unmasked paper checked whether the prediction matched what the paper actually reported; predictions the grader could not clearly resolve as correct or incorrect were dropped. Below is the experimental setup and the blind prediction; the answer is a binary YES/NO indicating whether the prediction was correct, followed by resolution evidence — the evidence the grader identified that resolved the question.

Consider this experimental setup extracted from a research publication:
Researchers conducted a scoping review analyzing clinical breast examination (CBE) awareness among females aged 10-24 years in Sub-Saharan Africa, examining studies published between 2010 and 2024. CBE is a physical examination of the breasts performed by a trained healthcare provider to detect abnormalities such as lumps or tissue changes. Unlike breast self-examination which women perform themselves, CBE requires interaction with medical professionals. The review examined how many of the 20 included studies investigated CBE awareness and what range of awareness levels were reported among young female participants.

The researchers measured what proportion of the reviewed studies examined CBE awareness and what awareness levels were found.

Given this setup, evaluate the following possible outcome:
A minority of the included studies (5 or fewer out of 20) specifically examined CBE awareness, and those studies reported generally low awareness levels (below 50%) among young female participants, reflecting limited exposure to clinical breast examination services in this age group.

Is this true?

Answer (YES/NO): NO